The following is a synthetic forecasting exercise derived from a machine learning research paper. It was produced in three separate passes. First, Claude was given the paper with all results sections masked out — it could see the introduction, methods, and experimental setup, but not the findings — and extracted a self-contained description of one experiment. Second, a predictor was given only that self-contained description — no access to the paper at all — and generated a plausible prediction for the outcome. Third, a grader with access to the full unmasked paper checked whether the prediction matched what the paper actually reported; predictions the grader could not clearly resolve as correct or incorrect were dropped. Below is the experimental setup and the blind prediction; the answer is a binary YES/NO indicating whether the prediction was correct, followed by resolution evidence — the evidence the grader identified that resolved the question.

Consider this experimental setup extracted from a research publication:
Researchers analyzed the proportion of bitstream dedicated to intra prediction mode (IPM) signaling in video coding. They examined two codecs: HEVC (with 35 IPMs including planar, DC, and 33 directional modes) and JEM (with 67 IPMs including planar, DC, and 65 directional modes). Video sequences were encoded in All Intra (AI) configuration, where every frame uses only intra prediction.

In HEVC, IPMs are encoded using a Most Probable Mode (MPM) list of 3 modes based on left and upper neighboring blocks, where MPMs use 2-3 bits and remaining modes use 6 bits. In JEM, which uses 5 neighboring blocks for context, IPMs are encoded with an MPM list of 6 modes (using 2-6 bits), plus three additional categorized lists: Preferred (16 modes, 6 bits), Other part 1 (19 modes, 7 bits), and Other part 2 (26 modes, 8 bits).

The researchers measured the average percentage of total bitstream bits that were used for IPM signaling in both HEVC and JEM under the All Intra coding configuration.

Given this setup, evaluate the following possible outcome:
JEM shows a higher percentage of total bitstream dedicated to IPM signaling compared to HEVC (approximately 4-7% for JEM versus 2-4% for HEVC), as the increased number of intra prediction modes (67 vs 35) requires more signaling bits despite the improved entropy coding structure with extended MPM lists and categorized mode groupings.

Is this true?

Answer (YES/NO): NO